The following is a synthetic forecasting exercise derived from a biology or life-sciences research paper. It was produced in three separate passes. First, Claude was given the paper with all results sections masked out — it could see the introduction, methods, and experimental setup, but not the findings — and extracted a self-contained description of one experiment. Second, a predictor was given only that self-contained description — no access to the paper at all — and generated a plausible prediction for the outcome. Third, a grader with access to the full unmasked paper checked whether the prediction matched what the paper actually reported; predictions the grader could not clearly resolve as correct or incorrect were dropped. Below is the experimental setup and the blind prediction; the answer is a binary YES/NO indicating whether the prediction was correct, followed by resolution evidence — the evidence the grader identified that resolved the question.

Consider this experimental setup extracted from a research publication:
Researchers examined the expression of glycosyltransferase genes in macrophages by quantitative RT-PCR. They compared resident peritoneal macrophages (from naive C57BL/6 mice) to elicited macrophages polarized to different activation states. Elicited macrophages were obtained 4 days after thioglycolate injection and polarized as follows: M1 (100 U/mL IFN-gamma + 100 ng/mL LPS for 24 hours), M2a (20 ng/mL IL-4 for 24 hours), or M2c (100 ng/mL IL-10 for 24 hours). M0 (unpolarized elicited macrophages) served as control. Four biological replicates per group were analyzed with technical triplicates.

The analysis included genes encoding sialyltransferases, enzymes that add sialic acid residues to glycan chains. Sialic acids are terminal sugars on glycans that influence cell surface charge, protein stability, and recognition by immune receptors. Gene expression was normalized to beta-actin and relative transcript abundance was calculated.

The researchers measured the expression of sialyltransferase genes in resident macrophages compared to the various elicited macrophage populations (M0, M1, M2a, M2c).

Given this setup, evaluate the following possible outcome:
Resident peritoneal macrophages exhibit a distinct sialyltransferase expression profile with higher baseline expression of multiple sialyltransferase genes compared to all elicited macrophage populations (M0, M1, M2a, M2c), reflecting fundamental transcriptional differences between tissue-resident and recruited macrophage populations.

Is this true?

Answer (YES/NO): NO